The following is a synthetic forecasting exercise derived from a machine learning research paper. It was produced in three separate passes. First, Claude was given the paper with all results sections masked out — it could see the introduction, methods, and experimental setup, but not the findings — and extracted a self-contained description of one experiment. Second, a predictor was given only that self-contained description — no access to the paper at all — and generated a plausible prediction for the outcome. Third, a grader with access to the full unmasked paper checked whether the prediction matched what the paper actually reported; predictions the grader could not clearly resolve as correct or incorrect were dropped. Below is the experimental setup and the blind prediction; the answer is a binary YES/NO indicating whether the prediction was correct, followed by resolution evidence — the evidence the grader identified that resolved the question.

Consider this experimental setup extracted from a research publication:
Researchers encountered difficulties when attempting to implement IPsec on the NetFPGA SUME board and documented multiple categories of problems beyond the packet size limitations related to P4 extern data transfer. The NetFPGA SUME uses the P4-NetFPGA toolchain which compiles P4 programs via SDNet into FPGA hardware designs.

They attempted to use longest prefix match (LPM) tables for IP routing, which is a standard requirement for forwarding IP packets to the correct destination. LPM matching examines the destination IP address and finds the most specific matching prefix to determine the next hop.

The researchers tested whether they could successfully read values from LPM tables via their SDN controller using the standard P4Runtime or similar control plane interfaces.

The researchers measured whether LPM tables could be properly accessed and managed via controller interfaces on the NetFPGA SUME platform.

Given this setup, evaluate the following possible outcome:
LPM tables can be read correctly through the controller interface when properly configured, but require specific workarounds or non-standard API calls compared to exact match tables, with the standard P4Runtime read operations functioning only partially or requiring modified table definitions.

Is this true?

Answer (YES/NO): NO